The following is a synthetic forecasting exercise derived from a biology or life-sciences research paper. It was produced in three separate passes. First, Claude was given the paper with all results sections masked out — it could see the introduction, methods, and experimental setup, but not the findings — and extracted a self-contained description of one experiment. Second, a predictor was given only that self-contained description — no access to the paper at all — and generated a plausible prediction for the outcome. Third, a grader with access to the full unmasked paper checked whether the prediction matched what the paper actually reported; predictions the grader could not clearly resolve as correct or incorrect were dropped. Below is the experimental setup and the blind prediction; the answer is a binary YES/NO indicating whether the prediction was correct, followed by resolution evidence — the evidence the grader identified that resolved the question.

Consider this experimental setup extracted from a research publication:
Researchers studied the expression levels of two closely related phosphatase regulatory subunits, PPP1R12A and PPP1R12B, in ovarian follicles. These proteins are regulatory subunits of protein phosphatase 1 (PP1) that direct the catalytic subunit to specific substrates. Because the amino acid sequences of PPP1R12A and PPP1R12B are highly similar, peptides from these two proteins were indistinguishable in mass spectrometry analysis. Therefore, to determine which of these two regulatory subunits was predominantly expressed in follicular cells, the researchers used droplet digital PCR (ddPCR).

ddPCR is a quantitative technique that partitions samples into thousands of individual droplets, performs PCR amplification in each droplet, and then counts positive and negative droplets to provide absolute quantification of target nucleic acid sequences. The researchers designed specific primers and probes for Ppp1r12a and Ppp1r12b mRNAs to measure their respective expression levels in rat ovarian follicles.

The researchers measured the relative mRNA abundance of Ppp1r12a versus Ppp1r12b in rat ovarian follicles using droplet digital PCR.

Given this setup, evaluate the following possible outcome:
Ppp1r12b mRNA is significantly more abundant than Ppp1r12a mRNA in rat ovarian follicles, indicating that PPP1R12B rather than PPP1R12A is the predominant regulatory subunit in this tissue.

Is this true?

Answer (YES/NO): NO